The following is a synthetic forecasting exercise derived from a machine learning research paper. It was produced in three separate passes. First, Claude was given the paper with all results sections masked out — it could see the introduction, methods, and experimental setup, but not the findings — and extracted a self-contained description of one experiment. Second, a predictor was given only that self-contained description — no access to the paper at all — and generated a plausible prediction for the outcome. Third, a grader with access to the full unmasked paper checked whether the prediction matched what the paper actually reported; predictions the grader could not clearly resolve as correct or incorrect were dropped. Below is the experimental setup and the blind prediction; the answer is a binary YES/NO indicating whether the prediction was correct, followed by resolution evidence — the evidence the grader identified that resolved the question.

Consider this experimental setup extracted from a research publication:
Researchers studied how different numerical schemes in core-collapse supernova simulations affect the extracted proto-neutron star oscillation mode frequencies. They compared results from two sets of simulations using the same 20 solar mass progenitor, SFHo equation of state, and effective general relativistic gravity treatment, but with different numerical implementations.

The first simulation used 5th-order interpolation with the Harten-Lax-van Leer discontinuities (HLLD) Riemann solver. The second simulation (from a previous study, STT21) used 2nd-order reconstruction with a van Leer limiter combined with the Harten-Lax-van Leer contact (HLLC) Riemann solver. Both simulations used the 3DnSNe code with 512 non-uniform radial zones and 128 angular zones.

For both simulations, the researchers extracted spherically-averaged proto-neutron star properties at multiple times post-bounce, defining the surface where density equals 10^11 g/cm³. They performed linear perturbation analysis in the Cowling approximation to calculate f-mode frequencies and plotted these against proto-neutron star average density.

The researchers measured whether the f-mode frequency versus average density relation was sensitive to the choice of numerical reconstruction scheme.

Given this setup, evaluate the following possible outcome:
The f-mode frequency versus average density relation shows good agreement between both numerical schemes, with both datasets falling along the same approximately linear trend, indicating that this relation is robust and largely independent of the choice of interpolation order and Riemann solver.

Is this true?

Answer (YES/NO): YES